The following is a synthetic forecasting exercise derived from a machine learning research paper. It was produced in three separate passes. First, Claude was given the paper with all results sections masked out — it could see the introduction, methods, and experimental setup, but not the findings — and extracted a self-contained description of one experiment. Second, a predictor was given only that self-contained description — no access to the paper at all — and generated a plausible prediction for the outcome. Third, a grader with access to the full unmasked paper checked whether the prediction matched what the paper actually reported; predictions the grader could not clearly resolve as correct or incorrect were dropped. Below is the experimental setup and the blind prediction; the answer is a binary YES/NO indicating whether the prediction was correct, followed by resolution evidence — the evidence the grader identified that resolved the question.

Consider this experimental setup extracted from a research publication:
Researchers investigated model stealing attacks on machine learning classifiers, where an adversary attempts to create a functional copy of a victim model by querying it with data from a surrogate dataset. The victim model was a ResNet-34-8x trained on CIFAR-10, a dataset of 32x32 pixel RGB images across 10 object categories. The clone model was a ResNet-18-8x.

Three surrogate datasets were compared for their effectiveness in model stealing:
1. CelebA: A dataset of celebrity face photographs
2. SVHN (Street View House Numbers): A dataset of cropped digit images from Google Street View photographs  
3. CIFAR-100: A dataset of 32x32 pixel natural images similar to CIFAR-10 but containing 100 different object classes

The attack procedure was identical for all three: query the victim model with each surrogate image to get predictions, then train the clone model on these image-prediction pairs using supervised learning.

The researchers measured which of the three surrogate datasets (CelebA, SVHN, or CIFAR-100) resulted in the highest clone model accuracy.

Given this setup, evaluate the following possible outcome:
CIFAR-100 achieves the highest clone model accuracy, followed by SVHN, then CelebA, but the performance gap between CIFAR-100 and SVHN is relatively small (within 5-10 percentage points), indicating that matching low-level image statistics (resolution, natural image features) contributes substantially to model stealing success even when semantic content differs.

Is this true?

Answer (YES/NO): NO